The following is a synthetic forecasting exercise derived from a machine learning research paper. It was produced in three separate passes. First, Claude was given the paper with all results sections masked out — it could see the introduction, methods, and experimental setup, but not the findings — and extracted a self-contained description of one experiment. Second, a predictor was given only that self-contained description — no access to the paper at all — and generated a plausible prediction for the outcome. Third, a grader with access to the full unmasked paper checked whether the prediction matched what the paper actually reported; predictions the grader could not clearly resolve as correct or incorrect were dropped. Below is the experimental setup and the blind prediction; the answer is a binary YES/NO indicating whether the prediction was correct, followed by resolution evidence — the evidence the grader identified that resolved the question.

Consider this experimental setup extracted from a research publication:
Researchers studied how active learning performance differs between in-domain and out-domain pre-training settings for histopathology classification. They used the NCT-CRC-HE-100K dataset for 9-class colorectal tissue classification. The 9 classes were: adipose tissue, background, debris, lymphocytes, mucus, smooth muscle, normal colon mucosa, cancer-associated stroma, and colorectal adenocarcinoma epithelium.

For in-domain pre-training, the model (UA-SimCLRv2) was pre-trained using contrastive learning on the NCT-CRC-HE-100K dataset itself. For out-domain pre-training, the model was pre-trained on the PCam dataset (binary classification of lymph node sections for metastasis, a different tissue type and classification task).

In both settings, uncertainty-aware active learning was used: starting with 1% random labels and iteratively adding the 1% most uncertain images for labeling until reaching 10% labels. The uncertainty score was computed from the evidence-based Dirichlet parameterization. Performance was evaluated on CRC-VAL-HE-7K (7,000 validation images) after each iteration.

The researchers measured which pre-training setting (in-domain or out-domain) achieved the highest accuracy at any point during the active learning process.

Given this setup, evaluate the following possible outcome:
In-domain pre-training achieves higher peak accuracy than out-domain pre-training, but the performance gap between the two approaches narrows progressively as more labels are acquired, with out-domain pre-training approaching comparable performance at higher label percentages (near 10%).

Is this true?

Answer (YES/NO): NO